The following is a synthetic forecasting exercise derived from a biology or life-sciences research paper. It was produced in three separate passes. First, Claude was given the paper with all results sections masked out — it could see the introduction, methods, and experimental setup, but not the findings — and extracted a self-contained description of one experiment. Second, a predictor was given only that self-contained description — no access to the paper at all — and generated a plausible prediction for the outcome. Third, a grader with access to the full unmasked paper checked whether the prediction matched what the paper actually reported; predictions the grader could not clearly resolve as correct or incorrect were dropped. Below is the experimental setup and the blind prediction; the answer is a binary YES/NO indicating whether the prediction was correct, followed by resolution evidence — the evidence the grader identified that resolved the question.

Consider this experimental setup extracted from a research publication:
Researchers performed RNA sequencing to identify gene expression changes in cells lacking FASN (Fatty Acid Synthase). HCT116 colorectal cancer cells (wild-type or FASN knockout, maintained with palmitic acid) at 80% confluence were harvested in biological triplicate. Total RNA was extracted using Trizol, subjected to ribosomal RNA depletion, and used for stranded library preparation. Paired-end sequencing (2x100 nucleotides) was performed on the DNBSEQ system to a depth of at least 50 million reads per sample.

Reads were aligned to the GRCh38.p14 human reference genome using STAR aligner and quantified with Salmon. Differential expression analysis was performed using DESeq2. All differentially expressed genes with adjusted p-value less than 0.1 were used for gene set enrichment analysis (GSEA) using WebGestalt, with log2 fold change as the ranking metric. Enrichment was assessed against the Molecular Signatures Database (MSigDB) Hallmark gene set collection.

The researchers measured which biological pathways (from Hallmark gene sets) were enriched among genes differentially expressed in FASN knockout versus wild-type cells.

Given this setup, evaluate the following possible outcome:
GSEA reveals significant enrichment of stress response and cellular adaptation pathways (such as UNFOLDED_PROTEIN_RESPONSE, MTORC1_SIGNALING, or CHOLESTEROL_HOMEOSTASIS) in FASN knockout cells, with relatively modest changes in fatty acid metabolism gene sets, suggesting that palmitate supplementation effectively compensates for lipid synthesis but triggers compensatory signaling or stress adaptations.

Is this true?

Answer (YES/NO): NO